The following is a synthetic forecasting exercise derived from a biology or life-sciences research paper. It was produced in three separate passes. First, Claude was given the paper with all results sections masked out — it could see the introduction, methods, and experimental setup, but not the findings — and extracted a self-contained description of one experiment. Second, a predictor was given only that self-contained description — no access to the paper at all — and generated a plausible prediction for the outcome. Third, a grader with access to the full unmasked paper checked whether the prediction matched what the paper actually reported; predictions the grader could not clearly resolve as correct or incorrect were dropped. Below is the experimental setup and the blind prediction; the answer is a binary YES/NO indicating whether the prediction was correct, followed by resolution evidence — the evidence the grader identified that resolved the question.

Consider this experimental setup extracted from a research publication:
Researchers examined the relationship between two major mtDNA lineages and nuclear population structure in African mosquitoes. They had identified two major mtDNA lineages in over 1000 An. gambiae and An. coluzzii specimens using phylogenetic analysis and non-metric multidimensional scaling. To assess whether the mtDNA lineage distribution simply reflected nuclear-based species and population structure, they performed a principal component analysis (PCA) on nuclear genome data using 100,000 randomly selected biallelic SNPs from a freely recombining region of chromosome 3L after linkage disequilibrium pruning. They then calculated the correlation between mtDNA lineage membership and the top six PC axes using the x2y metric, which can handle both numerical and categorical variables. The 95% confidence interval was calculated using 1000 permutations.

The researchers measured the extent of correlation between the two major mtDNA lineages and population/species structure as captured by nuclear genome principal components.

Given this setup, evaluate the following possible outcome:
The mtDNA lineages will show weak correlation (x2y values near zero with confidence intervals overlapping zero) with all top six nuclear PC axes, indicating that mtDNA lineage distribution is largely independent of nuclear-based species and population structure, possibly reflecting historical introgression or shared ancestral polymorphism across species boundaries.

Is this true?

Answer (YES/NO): NO